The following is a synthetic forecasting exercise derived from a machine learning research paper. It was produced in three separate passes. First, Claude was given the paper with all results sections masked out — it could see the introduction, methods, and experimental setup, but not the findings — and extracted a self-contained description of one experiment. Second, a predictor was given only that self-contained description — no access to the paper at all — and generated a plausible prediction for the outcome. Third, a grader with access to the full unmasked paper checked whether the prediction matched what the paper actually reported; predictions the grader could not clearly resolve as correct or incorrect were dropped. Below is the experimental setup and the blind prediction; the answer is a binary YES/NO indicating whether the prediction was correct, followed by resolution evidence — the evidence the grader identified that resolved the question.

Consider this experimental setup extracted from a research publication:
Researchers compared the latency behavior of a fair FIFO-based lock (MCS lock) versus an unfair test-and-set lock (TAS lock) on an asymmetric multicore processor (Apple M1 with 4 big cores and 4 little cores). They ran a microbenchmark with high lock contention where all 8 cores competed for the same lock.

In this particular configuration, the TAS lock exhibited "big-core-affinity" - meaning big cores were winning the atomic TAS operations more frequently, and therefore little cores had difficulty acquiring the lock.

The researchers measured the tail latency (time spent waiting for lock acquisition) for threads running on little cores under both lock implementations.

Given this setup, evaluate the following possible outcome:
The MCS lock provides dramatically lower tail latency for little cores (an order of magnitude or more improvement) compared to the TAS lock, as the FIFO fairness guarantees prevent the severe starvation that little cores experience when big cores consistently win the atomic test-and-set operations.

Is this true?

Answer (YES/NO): NO